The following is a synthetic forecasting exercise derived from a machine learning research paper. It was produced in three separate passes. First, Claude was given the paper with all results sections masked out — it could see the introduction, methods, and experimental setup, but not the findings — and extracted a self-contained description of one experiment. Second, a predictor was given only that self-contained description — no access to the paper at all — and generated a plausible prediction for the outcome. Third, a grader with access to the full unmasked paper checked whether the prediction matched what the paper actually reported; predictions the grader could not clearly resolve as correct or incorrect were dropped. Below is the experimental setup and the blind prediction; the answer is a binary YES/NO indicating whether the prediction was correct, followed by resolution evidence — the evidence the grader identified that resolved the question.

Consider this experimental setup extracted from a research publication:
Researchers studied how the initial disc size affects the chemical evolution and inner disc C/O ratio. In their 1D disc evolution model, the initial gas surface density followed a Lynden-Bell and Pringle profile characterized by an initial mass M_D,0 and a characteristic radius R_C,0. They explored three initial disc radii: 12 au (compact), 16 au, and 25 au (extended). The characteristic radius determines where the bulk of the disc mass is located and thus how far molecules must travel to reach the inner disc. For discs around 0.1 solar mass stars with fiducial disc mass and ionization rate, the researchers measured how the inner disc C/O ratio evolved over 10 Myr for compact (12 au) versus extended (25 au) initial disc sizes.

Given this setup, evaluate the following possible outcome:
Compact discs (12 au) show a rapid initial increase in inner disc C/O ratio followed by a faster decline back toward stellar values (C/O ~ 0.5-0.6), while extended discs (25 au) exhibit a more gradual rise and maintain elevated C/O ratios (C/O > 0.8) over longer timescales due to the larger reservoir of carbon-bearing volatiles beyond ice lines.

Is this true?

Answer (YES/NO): NO